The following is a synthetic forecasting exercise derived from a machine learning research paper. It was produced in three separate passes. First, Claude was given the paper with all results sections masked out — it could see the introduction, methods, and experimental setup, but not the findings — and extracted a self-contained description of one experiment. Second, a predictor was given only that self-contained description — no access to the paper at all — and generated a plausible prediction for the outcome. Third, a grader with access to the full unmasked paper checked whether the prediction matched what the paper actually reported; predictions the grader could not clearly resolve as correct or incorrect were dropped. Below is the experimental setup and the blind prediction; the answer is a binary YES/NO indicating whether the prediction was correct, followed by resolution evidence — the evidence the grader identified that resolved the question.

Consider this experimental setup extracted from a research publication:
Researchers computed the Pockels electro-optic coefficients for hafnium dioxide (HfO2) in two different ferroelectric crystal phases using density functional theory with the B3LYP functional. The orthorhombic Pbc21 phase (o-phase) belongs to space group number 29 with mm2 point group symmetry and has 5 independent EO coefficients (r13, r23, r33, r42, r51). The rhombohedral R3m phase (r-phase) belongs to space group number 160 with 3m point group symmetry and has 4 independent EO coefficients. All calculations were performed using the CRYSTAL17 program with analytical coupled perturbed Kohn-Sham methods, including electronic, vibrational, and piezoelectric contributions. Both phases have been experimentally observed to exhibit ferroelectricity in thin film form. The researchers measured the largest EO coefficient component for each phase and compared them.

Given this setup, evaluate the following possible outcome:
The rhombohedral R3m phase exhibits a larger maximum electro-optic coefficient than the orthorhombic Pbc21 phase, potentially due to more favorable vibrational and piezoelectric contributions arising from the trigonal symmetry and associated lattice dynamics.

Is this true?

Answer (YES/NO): NO